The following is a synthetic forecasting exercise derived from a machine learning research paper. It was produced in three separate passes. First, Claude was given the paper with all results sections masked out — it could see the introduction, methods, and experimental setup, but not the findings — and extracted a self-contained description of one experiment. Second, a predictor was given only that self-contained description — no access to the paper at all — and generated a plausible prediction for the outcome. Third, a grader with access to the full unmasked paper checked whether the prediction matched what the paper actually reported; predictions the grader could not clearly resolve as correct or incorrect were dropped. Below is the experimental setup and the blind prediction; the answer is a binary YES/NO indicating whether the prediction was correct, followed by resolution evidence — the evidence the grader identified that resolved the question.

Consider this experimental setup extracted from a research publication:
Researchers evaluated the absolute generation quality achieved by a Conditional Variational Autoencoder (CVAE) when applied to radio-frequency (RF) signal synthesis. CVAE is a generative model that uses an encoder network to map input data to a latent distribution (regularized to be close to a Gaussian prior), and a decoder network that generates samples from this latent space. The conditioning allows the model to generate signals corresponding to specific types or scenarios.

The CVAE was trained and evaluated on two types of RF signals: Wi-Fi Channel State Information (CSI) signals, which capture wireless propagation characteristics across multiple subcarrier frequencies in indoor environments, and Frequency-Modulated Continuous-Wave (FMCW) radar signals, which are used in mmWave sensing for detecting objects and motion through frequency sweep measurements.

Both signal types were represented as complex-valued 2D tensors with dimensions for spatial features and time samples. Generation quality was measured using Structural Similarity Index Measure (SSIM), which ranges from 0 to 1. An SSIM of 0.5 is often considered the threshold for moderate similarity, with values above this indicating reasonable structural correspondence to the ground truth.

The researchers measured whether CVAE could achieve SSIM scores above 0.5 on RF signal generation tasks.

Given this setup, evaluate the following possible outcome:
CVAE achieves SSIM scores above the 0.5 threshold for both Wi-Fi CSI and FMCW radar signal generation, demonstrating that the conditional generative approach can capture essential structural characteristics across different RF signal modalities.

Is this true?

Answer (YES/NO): NO